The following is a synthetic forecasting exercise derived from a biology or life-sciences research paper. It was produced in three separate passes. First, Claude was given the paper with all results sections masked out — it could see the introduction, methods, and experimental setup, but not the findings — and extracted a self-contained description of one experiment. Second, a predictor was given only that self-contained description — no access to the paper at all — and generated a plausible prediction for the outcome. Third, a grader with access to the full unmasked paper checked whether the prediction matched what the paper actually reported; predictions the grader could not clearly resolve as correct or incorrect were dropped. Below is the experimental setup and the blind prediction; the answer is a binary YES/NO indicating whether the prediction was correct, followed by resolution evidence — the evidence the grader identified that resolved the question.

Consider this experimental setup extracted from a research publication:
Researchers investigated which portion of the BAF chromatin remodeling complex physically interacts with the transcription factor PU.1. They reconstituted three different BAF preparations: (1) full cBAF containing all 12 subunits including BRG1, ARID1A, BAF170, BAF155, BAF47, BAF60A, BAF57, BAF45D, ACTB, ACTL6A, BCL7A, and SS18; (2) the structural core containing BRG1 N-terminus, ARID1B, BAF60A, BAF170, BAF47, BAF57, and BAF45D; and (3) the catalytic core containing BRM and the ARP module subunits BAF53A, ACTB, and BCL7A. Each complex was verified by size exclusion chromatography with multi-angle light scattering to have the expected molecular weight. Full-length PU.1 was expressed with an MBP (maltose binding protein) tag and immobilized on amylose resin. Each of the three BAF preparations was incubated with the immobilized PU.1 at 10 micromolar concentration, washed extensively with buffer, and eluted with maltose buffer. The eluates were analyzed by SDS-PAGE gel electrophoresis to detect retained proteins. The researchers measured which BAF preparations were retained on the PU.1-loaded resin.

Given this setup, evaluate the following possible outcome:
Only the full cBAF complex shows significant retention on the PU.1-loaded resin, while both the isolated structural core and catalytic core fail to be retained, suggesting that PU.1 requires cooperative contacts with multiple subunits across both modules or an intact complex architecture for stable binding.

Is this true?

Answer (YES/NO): NO